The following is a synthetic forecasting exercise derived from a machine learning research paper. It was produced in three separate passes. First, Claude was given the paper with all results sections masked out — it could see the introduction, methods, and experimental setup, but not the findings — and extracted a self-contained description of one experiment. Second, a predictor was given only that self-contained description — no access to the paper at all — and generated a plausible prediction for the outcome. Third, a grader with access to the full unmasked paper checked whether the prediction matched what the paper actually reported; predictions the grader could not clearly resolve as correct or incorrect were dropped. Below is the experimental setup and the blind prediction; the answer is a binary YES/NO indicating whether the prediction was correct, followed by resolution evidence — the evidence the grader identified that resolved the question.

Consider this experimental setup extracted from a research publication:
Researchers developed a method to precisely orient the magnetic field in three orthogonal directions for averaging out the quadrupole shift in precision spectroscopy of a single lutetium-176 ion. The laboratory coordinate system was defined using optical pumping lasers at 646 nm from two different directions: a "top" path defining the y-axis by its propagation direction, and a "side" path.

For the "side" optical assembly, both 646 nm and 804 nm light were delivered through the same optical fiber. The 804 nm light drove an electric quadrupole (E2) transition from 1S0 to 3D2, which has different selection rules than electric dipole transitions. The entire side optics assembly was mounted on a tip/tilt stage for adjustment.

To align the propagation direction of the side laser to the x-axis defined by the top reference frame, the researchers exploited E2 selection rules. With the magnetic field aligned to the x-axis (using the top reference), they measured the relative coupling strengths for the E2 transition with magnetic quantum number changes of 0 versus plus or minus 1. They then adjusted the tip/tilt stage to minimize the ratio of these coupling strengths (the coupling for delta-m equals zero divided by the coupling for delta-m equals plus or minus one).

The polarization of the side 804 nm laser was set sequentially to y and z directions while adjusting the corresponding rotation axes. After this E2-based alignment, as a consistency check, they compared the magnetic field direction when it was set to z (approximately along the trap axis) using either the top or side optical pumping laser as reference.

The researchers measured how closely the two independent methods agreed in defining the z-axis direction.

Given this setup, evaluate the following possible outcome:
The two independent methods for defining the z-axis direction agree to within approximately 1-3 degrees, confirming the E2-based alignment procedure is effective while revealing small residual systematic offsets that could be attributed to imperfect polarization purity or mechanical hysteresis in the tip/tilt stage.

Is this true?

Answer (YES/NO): NO